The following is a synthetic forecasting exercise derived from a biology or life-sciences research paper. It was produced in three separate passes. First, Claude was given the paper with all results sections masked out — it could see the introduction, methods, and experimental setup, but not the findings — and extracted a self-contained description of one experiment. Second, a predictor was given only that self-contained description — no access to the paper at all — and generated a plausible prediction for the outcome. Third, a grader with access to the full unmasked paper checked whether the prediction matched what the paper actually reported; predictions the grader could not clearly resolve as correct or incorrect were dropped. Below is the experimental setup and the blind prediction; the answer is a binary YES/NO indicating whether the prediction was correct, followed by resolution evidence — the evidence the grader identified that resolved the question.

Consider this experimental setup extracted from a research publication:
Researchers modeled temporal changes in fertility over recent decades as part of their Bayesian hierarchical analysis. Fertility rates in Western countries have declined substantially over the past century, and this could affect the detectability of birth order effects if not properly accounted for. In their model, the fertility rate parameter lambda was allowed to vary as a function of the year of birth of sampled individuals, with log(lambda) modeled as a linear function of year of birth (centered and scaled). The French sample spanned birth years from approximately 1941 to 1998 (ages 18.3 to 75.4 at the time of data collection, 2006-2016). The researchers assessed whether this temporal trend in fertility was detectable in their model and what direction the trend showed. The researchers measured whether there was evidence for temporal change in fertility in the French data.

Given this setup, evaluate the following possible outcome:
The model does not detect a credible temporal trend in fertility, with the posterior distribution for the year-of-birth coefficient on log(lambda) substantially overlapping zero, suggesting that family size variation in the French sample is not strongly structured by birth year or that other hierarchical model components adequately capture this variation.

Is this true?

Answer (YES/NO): NO